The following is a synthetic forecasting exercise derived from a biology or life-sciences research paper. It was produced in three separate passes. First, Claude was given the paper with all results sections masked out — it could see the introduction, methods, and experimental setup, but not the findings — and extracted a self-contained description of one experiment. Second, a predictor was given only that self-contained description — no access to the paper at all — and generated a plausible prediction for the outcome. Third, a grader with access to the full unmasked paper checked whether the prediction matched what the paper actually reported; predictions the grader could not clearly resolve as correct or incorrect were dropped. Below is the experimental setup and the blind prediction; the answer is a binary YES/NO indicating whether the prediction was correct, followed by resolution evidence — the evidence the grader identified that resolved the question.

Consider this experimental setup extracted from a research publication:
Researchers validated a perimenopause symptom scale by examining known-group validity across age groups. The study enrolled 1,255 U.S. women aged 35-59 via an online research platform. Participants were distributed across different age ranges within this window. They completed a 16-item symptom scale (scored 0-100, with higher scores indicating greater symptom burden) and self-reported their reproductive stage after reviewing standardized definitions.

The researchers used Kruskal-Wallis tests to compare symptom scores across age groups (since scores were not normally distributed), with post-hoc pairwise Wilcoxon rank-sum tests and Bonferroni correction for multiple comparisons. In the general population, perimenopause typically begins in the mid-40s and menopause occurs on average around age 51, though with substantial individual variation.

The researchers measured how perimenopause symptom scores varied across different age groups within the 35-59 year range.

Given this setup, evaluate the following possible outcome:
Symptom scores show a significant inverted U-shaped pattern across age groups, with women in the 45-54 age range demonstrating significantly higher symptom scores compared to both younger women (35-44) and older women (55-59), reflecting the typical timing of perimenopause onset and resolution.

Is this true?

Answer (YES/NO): NO